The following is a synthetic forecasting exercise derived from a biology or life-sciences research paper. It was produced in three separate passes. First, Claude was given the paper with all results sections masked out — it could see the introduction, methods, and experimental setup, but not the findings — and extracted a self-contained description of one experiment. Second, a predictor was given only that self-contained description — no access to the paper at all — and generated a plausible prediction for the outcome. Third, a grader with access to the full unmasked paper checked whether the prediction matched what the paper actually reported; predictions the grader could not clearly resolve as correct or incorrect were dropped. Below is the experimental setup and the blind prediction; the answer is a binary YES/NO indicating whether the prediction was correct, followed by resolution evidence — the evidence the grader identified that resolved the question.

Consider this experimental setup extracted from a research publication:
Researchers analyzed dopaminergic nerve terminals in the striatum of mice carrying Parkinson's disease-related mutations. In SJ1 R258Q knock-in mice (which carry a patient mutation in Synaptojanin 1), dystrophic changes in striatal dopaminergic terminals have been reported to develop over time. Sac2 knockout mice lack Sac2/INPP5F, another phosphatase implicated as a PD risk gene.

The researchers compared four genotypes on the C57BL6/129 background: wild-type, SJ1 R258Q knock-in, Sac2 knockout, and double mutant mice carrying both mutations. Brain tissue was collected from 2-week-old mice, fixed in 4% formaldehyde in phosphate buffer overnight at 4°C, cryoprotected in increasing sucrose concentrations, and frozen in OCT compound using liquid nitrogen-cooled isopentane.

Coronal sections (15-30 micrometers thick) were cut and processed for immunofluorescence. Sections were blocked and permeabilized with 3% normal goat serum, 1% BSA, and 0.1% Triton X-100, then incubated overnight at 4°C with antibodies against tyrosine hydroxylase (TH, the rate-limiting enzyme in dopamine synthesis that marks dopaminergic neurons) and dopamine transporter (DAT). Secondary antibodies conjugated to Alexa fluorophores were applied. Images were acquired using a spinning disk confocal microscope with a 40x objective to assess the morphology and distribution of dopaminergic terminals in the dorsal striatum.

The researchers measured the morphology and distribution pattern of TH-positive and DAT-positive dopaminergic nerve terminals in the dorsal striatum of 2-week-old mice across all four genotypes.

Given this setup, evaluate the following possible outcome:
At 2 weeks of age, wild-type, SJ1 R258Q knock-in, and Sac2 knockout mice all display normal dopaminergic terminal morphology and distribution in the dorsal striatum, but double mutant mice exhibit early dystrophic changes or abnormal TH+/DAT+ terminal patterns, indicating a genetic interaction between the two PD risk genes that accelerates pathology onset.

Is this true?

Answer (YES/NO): YES